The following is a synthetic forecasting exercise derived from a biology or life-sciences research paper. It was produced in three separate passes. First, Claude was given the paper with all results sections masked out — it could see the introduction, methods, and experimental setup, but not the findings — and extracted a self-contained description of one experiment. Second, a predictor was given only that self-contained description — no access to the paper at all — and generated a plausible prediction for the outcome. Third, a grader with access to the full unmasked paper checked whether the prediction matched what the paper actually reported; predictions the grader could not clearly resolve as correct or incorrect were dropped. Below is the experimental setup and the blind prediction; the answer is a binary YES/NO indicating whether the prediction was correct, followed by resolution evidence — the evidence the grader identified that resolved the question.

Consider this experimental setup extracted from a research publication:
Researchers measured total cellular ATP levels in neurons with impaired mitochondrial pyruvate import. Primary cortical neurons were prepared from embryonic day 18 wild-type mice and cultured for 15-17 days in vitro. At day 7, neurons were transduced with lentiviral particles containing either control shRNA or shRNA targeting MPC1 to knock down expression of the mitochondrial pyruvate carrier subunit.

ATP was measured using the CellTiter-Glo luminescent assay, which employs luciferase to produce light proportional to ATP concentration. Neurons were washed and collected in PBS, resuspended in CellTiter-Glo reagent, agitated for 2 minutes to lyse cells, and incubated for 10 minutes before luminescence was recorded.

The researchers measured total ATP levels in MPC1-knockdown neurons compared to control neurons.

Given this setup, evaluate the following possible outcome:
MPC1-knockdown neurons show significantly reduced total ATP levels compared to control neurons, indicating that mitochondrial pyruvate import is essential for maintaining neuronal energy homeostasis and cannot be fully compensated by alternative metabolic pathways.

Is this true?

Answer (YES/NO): YES